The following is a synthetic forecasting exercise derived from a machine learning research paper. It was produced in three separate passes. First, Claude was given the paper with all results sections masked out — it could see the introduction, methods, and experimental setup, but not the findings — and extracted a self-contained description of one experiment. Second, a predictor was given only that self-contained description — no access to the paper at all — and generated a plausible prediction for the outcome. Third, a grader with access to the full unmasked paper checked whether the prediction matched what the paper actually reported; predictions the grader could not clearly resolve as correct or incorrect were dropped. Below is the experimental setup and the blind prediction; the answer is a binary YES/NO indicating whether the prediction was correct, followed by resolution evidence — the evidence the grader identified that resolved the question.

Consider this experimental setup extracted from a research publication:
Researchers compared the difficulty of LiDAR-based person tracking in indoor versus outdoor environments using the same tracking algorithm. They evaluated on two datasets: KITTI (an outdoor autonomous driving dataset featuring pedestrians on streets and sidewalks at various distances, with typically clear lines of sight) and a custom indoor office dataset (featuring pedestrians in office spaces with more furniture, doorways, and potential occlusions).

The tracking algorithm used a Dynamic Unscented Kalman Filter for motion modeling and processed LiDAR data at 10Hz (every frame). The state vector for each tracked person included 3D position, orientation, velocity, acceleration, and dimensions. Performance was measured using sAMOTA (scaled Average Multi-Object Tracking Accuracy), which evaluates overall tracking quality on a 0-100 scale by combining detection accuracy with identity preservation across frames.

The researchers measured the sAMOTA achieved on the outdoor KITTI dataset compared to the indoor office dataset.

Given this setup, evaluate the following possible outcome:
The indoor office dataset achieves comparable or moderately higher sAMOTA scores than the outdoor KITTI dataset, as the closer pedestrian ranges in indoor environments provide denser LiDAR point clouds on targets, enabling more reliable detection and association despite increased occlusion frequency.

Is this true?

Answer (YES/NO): NO